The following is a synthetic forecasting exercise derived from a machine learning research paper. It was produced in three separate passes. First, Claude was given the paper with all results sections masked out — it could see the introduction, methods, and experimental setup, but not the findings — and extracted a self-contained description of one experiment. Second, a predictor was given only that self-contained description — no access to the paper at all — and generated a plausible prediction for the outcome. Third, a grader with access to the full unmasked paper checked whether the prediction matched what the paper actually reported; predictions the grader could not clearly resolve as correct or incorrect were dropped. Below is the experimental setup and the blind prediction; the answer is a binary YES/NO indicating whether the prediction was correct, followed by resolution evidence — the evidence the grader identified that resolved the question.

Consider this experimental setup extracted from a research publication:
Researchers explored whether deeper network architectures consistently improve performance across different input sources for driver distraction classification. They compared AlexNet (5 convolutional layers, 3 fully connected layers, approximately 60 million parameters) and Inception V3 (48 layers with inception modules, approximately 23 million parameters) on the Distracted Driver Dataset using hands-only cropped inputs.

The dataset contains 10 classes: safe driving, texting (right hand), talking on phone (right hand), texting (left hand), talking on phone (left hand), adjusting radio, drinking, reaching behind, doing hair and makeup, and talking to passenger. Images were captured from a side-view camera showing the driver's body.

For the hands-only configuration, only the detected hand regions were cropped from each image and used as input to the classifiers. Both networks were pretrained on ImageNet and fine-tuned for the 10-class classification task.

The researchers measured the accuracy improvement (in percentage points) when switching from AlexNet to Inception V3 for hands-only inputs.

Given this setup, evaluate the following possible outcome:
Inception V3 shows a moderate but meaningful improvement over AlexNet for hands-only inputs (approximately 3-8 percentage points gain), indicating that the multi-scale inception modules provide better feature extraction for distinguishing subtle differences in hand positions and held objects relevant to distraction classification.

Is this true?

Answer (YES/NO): NO